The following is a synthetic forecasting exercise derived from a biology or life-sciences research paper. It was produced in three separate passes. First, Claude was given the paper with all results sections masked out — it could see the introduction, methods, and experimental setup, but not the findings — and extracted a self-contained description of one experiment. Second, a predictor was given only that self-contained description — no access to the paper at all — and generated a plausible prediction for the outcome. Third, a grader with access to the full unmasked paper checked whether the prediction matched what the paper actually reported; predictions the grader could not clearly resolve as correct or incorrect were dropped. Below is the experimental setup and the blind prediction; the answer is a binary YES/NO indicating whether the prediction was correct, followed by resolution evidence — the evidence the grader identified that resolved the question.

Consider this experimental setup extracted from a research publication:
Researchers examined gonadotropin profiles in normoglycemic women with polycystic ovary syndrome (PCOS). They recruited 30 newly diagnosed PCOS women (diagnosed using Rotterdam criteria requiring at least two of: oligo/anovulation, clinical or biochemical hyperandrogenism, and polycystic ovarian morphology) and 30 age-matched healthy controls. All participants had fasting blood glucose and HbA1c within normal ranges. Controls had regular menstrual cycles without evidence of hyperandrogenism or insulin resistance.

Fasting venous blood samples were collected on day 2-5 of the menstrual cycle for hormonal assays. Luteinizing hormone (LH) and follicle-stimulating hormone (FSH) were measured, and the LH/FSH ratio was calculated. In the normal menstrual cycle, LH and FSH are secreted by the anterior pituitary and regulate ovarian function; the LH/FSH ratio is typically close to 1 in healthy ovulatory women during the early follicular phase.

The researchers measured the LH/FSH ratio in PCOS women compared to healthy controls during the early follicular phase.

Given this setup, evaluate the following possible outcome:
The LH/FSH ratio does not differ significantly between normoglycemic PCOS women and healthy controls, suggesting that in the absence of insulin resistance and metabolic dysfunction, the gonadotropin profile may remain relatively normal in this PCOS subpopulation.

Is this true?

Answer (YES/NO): NO